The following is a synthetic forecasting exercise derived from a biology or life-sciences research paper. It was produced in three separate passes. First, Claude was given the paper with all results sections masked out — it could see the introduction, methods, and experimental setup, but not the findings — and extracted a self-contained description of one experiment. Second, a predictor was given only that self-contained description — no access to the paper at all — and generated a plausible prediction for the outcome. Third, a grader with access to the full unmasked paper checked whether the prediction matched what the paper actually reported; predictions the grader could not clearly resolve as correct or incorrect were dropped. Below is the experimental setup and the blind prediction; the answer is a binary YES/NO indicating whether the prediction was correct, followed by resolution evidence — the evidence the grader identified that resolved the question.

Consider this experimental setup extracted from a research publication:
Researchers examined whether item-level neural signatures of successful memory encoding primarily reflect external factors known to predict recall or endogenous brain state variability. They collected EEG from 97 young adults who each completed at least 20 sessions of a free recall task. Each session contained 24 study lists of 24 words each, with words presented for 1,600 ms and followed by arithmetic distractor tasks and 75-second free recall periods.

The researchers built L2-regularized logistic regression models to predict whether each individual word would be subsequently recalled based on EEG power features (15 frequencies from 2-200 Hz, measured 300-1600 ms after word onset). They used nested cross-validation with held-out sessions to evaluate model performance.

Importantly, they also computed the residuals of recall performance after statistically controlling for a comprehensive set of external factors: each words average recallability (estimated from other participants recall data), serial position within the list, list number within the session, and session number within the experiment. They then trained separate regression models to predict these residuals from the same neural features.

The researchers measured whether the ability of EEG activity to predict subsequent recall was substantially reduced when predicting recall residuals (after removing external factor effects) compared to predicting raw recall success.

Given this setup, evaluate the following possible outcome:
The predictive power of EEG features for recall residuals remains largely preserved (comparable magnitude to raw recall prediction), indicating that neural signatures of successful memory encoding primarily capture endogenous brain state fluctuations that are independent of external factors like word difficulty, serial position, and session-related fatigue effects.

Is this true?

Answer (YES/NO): YES